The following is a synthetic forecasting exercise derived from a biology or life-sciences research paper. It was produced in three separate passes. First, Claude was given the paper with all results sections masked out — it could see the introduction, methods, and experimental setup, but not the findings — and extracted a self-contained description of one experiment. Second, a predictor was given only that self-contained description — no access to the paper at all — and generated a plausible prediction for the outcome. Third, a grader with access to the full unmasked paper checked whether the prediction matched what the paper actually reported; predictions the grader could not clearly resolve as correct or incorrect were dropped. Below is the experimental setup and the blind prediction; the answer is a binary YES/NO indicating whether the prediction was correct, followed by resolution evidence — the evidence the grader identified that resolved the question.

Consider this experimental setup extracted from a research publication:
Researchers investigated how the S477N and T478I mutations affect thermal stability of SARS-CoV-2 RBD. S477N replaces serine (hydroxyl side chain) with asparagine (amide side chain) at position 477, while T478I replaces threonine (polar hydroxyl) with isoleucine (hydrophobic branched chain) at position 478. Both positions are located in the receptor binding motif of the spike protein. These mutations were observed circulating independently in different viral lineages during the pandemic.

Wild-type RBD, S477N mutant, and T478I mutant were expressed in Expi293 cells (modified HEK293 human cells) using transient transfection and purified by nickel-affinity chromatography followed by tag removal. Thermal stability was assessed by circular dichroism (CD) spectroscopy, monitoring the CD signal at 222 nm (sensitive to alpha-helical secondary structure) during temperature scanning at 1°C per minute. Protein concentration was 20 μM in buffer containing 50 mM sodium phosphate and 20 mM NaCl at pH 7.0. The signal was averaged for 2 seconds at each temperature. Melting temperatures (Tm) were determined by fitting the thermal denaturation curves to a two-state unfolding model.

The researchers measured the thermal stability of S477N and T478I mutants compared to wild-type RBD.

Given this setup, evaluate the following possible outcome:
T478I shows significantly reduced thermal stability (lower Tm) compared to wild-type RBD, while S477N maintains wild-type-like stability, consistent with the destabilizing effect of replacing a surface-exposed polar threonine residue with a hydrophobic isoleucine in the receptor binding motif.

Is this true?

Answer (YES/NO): NO